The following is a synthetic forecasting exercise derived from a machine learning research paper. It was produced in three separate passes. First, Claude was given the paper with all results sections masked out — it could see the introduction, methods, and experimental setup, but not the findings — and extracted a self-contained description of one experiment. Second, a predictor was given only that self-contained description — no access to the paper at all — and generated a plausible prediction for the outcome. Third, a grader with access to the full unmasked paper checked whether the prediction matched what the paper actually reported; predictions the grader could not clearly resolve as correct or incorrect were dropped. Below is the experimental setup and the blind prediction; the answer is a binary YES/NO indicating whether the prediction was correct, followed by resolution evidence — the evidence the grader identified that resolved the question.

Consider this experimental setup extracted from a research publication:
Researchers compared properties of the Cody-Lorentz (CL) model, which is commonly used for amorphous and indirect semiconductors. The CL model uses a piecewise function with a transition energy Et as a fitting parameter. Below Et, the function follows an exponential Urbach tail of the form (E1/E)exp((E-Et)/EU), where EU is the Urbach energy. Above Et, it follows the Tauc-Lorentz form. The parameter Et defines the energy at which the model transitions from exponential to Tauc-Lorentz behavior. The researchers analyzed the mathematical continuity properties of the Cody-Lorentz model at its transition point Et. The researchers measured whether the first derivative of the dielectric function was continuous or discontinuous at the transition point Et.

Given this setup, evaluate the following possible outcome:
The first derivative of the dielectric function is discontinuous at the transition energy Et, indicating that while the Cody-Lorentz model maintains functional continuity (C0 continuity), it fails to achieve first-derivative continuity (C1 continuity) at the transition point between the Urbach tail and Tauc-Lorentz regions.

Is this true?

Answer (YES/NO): YES